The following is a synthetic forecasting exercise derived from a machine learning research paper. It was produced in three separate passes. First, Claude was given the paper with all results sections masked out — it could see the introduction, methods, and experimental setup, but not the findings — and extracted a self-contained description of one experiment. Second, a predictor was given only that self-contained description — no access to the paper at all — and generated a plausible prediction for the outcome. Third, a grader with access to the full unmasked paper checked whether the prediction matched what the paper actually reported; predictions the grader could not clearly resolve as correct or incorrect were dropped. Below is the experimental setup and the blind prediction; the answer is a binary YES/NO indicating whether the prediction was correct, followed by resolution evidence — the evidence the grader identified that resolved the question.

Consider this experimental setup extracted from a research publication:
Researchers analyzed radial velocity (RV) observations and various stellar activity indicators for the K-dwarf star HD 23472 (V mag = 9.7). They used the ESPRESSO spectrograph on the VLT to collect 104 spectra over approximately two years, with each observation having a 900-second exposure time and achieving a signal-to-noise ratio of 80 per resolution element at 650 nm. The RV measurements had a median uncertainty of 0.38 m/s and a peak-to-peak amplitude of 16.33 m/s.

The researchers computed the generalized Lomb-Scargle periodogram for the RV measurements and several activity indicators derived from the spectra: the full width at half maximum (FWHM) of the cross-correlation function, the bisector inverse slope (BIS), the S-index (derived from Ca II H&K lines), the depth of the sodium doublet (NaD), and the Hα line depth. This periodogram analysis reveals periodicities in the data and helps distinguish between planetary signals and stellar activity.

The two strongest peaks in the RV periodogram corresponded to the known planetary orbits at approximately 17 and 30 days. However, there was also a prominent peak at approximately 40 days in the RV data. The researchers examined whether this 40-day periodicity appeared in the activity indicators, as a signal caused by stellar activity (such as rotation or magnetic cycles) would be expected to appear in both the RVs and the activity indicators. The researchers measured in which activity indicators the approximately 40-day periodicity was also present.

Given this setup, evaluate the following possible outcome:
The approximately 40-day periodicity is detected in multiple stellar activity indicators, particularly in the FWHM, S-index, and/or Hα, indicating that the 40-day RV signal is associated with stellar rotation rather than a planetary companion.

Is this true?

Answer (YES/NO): YES